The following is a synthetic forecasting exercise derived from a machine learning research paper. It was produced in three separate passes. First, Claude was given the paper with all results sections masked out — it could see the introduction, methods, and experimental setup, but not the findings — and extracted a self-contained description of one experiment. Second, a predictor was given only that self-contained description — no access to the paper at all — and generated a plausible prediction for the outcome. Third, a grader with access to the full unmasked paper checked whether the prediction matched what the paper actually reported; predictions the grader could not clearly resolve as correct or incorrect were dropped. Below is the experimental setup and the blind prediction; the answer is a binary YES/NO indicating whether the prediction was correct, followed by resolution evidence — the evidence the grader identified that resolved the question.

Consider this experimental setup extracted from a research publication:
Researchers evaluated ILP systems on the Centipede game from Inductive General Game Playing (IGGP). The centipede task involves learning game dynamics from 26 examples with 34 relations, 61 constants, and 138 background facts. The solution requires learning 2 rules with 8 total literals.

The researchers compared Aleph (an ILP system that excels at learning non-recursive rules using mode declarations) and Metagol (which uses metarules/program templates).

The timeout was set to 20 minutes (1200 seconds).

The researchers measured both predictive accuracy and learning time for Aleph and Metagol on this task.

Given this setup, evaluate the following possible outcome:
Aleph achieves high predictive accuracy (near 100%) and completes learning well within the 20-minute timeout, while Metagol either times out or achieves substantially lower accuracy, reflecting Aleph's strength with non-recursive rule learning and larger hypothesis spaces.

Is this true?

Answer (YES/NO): NO